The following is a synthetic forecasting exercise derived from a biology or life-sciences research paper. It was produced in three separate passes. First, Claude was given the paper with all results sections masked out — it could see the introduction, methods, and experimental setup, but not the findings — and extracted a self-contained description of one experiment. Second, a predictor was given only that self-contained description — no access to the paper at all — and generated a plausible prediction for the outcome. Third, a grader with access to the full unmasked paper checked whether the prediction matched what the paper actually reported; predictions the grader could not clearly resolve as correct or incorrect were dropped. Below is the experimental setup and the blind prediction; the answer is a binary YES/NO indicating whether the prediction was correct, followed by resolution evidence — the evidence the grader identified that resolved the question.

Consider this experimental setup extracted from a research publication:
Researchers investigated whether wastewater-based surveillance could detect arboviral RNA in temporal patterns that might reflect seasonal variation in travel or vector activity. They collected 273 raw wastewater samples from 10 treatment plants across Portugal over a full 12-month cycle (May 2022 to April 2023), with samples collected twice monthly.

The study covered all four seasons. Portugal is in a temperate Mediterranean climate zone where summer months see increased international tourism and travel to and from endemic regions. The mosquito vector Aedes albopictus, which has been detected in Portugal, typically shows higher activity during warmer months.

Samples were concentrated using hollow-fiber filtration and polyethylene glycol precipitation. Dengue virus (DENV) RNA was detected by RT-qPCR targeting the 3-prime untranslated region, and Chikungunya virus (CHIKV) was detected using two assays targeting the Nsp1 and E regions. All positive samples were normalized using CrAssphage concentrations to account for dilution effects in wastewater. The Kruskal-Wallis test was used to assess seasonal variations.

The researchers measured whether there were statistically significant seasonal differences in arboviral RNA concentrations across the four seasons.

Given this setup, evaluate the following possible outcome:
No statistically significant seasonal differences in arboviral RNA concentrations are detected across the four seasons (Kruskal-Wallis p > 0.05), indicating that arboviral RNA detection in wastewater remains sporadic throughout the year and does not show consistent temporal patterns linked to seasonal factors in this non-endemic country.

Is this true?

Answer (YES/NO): NO